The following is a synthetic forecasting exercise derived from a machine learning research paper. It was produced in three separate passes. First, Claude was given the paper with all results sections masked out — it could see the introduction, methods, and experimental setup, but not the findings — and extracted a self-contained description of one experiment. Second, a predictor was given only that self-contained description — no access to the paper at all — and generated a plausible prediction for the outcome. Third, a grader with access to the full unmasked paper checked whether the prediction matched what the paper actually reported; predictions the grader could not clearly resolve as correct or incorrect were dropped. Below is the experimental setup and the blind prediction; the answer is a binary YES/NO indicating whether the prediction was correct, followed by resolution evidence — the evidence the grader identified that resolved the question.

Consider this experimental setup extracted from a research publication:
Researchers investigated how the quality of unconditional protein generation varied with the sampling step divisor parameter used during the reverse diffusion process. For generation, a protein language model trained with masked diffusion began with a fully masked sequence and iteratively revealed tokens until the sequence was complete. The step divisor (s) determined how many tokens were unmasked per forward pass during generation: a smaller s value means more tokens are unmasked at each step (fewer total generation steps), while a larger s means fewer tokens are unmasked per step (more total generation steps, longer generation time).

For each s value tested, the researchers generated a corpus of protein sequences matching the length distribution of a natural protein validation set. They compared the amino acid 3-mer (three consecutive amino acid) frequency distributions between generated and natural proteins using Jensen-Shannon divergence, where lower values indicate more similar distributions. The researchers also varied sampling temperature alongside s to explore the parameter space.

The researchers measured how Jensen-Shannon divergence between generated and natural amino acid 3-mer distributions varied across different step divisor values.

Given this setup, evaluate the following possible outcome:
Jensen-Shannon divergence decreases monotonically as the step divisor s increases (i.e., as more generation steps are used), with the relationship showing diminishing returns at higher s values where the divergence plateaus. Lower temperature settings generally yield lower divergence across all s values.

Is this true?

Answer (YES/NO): NO